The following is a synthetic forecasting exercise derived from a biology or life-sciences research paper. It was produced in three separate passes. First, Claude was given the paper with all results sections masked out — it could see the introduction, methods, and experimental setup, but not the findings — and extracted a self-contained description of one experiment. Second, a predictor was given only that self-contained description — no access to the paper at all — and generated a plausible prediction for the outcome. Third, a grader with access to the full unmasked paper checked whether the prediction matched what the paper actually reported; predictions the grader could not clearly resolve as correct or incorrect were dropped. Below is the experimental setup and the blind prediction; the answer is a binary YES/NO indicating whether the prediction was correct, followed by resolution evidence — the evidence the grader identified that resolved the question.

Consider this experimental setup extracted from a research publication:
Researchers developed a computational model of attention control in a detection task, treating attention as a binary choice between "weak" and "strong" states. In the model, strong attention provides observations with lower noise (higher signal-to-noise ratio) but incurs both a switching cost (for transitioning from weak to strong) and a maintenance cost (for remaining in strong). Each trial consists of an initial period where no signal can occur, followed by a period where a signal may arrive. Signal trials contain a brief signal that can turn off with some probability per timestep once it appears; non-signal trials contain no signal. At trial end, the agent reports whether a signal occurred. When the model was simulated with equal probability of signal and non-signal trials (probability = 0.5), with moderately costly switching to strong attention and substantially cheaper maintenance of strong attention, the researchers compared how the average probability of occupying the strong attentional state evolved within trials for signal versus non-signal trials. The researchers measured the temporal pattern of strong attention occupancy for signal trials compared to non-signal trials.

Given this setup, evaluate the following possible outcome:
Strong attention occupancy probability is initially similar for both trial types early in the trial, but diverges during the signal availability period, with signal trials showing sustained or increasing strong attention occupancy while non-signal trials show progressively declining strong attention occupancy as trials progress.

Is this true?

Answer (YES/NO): NO